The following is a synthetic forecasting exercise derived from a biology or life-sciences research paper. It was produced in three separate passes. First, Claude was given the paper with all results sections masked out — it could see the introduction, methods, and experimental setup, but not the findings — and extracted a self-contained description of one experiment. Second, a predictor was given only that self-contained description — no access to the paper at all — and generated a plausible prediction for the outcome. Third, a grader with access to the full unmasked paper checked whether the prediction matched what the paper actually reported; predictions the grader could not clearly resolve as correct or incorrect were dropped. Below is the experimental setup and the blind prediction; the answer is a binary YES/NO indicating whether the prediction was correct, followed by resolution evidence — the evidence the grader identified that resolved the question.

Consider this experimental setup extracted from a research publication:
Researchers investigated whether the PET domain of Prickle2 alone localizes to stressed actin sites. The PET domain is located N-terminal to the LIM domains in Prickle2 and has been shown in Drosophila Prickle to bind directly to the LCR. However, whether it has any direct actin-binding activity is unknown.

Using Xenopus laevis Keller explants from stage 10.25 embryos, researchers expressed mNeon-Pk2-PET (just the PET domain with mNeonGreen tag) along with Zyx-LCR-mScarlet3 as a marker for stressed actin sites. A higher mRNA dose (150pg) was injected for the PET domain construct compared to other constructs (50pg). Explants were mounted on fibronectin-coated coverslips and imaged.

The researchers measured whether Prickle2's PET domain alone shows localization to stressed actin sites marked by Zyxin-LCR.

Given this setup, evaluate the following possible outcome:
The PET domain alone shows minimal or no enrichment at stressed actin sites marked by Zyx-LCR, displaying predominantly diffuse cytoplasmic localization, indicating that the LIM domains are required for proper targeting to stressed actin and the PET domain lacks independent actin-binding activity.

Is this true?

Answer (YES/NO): NO